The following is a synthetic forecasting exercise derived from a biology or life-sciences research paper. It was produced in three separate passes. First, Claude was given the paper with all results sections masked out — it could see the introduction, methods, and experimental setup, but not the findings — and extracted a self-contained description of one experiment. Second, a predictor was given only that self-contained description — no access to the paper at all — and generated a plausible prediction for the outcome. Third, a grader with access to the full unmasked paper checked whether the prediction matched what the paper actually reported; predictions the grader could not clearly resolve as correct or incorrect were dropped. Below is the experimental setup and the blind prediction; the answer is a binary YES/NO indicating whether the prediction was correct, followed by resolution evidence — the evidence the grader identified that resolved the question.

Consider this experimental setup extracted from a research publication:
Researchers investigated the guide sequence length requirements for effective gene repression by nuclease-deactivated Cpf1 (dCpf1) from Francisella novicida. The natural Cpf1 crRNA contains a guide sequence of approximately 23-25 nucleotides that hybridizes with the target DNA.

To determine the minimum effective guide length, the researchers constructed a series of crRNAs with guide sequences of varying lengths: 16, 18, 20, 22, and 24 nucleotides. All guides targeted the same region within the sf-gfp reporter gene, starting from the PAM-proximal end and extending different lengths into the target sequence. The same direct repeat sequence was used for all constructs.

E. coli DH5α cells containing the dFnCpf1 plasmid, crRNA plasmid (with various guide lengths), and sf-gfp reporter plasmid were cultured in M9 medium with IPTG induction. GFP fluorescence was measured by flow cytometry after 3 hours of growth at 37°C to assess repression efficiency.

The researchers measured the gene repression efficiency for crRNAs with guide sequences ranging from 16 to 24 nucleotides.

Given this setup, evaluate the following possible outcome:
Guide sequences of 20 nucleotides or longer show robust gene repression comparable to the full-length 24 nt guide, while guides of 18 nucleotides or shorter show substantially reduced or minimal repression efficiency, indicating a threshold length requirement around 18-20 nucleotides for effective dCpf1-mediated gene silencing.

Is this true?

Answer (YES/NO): NO